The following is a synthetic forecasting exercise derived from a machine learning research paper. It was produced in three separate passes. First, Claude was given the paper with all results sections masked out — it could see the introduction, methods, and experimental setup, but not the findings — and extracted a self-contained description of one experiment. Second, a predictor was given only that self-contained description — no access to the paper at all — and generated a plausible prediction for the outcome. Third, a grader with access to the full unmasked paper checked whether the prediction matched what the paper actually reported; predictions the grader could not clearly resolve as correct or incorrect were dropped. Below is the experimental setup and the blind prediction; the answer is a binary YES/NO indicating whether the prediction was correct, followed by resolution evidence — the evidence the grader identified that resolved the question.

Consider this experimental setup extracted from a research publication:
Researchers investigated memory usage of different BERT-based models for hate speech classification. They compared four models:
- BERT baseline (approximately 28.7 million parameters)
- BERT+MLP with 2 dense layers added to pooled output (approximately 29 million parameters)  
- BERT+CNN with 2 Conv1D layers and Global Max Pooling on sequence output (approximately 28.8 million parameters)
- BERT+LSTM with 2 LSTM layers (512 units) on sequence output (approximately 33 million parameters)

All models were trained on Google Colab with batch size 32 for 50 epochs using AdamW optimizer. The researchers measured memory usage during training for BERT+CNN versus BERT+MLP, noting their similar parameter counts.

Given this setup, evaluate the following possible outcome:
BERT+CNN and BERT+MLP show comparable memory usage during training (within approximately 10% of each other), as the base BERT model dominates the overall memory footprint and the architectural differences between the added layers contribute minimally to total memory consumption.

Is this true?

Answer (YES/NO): NO